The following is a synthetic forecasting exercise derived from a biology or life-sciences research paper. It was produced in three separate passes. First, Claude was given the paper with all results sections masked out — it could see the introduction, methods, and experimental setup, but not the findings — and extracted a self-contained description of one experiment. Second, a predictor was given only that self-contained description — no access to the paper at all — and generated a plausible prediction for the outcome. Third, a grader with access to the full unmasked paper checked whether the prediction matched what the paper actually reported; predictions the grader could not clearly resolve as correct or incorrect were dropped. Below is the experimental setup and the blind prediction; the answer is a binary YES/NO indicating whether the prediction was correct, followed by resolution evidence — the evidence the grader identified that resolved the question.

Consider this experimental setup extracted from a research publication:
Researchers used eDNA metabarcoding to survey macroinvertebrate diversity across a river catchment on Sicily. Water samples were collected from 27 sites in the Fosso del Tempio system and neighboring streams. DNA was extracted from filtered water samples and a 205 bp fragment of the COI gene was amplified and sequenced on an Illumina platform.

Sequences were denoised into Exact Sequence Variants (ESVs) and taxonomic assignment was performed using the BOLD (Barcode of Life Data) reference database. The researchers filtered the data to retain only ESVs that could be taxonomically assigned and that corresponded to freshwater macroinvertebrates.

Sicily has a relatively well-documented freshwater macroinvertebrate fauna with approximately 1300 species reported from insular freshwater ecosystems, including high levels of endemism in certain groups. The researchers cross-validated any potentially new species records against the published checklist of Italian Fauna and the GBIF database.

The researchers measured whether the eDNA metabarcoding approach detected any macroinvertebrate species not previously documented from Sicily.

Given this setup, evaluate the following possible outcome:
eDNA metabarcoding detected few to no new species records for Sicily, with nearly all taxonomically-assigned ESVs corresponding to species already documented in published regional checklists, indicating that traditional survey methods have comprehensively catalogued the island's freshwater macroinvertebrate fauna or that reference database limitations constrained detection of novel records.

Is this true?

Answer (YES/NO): NO